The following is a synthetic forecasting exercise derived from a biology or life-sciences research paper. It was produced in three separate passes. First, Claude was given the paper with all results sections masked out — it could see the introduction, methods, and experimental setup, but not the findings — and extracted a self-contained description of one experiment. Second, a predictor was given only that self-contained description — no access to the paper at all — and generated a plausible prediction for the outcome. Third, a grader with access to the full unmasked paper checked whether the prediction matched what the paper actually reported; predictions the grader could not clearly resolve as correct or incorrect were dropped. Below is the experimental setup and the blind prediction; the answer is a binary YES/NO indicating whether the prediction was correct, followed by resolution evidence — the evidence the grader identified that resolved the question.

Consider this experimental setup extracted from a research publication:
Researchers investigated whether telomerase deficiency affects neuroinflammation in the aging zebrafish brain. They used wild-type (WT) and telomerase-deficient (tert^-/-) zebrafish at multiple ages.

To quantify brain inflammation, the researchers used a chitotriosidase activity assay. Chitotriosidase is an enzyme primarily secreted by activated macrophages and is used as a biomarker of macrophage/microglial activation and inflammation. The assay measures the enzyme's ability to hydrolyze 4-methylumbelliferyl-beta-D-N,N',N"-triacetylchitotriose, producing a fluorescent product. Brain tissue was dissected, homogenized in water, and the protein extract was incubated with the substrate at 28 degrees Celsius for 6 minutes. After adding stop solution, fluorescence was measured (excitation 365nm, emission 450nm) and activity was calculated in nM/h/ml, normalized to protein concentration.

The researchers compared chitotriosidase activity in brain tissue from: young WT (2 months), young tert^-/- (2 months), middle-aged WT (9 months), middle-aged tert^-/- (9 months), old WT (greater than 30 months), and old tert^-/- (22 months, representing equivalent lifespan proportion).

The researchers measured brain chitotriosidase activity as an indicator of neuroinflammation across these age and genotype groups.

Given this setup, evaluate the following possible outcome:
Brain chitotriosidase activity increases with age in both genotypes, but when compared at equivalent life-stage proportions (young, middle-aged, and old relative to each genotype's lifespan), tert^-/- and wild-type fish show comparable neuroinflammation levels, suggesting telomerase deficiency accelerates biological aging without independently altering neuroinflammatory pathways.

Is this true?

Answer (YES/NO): NO